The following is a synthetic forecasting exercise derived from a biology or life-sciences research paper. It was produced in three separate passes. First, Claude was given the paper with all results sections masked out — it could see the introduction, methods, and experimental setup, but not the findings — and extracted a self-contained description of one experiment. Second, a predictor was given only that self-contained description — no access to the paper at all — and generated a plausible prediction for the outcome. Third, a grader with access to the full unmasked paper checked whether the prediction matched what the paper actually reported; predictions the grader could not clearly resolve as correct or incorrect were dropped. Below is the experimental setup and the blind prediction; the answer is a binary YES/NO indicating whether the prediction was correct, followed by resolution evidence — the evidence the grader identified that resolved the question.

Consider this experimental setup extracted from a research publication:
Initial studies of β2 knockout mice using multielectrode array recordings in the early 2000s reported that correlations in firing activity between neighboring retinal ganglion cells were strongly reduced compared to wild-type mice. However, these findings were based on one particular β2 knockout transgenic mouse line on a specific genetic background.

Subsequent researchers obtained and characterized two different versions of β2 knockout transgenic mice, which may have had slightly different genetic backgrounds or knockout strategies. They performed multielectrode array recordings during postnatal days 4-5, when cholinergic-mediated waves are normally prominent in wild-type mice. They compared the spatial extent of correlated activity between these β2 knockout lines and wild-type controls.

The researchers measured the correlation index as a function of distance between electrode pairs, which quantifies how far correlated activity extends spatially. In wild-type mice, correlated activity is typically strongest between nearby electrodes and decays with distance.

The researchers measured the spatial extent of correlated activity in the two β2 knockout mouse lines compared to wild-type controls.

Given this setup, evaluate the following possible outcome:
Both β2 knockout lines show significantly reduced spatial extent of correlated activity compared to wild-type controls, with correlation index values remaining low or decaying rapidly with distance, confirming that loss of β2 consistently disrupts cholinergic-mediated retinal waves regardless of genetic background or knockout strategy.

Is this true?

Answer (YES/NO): NO